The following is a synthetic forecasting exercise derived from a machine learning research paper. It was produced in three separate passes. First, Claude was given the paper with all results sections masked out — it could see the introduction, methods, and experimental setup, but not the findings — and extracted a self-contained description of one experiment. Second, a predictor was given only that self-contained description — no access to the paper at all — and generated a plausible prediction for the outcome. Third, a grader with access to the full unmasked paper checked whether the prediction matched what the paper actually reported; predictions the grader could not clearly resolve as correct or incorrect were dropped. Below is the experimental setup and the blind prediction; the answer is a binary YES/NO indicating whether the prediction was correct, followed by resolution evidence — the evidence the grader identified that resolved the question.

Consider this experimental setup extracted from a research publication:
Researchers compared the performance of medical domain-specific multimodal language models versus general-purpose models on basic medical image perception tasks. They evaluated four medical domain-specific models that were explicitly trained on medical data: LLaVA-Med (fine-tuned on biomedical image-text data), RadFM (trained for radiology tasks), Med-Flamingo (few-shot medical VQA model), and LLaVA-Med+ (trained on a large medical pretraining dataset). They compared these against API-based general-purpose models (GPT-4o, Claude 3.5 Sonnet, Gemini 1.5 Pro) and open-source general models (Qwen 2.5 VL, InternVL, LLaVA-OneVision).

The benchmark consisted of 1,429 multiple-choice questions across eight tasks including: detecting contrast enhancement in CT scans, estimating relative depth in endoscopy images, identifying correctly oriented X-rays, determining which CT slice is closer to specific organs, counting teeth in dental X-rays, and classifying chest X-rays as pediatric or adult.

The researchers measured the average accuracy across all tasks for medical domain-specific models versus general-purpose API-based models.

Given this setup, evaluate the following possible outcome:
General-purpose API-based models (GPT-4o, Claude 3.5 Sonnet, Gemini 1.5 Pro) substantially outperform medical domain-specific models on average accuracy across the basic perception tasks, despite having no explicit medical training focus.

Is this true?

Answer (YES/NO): YES